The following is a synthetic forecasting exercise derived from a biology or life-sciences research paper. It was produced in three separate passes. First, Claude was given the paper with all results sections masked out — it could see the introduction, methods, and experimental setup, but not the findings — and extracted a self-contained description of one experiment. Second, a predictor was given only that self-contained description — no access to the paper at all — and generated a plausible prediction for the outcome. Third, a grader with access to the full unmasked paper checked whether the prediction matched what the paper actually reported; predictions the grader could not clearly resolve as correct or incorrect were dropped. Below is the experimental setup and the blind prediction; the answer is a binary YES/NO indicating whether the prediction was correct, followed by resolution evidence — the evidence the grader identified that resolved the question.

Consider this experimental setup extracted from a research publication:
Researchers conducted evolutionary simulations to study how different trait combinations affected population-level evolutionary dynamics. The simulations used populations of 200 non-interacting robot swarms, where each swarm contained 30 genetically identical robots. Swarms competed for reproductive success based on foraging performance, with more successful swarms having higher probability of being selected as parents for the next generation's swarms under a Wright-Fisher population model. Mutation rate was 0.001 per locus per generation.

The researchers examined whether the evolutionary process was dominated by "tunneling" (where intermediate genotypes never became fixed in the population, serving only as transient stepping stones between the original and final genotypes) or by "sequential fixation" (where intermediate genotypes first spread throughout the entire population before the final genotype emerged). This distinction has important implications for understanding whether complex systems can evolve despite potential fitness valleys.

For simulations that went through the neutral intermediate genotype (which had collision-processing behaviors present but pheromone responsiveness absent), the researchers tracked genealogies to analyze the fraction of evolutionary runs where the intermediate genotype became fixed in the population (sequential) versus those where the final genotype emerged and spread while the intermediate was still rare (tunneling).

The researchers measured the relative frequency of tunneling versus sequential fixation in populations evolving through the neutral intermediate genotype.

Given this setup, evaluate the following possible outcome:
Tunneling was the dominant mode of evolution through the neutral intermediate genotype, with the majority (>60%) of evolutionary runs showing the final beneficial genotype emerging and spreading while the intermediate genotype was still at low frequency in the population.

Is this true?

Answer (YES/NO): NO